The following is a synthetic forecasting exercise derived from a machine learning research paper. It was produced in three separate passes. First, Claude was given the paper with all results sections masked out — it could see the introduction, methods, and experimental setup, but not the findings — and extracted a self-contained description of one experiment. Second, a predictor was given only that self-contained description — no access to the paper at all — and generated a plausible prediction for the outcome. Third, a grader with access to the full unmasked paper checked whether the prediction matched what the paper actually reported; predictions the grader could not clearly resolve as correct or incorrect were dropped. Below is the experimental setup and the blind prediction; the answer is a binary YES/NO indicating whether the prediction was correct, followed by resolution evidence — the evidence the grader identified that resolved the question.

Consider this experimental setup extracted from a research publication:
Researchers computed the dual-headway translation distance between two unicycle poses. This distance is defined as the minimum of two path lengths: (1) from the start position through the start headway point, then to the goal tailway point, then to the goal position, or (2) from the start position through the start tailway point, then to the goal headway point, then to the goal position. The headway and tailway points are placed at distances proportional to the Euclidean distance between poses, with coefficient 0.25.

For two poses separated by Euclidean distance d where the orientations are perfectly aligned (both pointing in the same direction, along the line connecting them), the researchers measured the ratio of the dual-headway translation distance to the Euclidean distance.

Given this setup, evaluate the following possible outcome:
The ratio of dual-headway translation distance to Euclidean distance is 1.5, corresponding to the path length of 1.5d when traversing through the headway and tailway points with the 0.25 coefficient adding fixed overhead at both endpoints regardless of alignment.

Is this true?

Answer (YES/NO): NO